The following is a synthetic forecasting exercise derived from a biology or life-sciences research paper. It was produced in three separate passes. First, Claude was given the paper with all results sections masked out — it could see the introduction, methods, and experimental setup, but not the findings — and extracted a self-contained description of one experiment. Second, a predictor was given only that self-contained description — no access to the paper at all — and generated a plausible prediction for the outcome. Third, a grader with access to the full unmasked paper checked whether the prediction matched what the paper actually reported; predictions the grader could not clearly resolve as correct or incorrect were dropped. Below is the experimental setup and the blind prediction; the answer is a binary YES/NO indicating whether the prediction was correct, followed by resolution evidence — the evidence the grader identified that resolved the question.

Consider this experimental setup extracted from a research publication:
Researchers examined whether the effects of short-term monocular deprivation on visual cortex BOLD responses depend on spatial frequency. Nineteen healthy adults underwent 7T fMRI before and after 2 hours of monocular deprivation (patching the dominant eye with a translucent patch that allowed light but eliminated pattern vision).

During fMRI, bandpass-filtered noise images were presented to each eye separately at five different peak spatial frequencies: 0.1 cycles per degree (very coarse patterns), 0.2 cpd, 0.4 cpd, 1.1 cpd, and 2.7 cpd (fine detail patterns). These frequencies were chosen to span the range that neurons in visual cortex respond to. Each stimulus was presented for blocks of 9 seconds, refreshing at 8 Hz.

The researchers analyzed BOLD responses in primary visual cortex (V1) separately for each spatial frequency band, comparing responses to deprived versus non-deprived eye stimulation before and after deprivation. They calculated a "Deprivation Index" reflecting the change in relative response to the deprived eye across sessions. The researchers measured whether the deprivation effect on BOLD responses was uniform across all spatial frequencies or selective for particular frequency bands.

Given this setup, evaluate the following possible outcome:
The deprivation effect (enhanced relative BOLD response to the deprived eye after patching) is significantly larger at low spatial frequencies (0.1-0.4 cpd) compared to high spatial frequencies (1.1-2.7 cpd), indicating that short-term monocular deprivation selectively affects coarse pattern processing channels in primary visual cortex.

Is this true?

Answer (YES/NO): NO